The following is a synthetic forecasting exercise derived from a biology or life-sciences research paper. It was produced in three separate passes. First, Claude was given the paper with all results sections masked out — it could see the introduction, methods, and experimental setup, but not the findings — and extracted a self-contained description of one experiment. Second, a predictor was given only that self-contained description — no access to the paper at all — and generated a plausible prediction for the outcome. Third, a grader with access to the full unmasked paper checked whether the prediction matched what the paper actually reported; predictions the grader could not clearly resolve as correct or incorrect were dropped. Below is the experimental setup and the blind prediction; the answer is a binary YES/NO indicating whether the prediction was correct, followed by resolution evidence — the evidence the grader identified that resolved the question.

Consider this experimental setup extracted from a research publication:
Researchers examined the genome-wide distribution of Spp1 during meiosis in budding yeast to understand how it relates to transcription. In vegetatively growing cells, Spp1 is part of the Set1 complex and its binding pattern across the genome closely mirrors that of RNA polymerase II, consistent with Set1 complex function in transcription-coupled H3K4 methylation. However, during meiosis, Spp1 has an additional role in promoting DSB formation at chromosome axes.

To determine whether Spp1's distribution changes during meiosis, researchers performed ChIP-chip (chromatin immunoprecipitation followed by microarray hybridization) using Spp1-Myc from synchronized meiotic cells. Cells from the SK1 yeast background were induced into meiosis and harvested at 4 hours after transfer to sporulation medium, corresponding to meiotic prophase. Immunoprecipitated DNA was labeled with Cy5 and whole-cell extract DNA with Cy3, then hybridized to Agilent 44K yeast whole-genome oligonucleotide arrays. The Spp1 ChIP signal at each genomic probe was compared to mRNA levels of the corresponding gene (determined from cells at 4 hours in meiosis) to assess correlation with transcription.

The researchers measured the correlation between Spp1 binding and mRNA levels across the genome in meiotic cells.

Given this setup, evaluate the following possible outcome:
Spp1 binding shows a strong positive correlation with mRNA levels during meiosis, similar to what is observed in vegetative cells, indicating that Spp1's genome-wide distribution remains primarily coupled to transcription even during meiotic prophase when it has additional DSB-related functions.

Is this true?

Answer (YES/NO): NO